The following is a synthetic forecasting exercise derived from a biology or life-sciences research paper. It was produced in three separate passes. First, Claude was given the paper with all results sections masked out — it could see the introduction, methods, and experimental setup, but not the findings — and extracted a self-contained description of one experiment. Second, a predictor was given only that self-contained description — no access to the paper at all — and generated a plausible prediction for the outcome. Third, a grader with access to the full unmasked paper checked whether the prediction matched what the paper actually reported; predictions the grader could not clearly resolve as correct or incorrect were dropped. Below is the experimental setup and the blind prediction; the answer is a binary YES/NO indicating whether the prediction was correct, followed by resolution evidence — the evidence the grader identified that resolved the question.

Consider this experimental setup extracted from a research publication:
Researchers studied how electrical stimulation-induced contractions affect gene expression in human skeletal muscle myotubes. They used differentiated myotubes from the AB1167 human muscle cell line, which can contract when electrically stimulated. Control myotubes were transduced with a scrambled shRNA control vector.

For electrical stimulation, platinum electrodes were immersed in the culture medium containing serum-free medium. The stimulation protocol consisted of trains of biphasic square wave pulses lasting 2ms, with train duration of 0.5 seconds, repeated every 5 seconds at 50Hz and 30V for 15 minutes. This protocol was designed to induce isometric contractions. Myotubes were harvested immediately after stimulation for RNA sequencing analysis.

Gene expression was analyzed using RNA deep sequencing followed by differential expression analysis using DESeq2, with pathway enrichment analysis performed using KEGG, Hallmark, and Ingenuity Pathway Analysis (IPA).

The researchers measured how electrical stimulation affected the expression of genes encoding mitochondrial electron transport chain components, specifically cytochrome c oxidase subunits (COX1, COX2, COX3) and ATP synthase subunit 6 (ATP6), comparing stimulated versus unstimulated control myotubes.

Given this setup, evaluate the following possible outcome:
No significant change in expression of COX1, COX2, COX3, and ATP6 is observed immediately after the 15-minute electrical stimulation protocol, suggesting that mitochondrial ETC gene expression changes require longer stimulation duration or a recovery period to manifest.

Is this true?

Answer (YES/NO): NO